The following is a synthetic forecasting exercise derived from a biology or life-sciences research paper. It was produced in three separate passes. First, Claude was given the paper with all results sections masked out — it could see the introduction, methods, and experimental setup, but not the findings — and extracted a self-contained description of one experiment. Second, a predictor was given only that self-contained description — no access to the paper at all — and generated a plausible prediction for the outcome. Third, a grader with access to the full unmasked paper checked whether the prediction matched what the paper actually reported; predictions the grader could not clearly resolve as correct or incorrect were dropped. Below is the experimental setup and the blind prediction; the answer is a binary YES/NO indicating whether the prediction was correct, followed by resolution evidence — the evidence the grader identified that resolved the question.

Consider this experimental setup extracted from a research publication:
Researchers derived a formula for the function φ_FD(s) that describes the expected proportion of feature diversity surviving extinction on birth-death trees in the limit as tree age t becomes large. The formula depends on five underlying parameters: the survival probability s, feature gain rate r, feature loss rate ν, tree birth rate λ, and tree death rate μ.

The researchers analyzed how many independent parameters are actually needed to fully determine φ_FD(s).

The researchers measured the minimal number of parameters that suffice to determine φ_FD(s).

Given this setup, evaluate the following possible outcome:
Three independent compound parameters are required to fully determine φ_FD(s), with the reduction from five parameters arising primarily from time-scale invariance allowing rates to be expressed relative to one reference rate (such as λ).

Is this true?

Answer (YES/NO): NO